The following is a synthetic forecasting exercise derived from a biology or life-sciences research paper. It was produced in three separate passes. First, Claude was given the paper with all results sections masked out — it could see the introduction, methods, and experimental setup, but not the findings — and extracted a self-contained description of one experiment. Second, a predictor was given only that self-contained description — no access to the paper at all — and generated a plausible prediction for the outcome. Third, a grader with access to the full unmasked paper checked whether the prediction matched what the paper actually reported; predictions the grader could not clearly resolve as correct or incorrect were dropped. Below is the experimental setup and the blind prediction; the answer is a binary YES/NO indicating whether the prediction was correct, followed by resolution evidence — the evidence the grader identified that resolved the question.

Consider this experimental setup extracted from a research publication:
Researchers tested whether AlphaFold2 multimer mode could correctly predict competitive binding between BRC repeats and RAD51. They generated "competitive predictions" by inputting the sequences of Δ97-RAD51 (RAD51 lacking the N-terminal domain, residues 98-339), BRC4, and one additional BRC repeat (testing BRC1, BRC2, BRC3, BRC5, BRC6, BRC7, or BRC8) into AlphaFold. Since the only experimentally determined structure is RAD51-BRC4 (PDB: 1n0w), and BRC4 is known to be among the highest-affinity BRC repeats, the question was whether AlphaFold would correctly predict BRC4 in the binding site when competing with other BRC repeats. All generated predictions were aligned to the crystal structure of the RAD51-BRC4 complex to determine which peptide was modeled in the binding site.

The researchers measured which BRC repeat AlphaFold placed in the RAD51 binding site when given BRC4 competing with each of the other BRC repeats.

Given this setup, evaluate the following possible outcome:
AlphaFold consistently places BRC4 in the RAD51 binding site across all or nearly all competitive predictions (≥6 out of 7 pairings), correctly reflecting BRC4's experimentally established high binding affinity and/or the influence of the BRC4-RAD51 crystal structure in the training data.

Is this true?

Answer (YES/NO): NO